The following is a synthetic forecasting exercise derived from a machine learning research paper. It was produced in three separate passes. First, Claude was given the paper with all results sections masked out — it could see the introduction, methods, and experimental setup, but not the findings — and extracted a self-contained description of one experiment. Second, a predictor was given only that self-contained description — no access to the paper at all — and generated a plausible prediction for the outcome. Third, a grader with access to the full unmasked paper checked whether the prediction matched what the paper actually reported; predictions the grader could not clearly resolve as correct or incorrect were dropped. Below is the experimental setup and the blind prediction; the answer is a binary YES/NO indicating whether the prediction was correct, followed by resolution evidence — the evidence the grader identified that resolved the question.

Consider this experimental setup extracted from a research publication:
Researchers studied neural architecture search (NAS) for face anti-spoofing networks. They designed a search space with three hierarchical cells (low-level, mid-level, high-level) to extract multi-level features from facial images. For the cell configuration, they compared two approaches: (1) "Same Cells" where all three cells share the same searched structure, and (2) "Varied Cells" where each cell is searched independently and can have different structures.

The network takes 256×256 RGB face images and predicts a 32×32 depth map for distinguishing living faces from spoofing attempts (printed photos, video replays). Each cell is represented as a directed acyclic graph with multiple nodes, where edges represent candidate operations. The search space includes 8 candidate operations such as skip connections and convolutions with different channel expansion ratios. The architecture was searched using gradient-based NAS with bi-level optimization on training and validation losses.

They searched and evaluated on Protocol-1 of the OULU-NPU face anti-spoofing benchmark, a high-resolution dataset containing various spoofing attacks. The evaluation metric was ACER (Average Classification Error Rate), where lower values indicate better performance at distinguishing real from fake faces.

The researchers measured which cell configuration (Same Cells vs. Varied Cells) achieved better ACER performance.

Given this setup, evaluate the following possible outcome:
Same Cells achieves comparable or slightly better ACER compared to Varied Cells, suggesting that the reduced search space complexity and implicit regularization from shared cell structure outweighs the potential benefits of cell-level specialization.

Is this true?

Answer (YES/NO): NO